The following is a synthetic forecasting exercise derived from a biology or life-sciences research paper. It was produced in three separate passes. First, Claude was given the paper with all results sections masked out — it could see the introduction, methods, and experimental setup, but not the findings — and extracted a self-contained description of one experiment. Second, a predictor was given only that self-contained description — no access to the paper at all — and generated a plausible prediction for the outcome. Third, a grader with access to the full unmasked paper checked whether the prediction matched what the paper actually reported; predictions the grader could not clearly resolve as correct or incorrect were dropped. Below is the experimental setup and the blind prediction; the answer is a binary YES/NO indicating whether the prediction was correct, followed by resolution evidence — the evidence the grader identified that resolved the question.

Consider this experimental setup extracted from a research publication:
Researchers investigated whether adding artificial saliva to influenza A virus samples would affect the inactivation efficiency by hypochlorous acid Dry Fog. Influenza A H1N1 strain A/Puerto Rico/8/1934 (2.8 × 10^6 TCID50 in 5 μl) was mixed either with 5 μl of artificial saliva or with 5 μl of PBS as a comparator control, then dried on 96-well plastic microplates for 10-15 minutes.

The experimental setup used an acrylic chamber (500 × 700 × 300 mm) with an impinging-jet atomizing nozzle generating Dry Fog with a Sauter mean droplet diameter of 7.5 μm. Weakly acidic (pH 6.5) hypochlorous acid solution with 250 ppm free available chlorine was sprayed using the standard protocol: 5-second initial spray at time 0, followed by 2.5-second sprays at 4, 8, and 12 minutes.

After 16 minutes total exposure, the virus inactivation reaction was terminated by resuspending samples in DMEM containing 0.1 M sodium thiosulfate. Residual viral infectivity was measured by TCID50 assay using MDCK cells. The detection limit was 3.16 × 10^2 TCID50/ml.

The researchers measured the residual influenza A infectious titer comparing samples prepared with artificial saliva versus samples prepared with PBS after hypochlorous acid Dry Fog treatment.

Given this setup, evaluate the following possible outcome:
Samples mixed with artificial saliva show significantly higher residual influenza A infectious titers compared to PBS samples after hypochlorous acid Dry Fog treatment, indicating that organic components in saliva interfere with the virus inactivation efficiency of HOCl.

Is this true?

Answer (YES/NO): NO